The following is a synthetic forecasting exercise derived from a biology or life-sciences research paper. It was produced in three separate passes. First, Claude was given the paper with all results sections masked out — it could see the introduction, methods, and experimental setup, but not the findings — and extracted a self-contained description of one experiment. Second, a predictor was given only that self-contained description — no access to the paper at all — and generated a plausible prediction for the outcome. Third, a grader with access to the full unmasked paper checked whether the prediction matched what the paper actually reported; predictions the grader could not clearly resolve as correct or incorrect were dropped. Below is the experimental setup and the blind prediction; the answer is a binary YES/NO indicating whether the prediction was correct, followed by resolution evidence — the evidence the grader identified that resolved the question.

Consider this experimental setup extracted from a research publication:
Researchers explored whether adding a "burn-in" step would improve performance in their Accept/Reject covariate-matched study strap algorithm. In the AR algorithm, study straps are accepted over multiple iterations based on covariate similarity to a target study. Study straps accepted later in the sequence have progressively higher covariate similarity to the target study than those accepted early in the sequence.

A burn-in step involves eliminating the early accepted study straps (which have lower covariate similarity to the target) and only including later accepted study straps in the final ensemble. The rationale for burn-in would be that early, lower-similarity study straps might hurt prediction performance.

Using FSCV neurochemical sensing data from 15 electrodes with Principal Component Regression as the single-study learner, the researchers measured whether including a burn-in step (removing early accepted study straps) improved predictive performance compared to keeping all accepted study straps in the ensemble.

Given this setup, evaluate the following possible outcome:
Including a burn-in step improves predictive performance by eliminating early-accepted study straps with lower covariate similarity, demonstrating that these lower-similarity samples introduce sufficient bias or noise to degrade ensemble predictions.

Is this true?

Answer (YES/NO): NO